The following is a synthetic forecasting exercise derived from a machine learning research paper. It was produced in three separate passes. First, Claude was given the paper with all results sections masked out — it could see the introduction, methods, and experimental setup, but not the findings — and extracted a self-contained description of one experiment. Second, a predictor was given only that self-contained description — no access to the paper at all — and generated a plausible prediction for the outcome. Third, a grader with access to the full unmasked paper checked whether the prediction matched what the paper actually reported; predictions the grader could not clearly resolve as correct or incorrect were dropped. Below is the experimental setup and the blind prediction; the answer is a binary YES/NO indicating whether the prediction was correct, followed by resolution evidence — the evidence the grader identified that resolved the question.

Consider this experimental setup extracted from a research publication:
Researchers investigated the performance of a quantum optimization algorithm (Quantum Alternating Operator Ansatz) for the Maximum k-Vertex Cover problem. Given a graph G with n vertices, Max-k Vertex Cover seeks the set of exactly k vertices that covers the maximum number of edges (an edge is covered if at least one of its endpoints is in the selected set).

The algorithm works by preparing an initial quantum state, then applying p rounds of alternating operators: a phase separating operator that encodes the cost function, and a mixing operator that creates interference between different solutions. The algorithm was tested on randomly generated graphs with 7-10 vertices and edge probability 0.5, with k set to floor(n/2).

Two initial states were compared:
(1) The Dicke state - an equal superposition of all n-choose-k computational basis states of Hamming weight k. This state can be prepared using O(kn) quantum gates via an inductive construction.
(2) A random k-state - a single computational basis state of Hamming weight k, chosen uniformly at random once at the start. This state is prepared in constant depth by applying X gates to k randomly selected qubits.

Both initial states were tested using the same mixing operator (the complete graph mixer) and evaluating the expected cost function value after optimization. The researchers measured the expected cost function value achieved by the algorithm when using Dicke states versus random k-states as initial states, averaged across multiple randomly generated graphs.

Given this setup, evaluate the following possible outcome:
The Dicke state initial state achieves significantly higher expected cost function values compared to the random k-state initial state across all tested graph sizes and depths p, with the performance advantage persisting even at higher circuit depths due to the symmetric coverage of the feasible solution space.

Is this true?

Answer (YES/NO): NO